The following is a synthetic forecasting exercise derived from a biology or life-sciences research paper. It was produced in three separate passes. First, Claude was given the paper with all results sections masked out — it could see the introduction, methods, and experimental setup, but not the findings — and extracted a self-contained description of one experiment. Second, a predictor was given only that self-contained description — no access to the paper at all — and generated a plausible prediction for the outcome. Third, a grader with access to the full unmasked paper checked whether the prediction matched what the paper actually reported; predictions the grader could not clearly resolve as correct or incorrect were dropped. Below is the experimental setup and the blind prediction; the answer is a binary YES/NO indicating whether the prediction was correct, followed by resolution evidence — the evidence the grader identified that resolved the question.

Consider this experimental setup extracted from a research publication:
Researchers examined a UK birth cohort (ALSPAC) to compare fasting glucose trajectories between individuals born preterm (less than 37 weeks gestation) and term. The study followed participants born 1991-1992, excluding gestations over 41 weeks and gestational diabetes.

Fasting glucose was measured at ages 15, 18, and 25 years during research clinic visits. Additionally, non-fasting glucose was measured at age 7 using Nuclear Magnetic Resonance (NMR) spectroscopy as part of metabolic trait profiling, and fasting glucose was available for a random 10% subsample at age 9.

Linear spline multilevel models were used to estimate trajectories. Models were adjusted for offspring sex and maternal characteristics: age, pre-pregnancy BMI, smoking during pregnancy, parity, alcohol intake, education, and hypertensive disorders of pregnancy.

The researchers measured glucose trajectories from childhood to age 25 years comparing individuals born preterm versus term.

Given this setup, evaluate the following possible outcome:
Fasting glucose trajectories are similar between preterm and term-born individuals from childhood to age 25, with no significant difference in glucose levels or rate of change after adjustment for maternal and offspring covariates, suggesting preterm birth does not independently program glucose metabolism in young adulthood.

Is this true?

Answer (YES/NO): YES